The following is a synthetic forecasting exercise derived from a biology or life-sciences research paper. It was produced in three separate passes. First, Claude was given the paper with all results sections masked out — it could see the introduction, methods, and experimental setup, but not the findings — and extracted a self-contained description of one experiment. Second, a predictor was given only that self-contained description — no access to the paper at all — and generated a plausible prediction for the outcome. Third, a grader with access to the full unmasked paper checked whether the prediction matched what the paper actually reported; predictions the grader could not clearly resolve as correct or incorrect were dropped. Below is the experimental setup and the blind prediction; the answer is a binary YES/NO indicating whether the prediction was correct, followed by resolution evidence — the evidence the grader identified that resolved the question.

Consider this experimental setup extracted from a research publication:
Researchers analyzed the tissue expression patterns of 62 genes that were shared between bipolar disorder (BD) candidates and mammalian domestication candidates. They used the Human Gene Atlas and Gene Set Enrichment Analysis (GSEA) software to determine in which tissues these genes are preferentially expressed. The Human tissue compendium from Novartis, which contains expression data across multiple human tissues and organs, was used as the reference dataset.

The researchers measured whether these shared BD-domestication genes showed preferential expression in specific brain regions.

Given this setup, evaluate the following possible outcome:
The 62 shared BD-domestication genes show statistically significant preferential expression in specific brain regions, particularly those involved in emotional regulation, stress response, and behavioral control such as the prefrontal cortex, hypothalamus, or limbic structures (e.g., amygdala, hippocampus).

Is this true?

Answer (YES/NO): YES